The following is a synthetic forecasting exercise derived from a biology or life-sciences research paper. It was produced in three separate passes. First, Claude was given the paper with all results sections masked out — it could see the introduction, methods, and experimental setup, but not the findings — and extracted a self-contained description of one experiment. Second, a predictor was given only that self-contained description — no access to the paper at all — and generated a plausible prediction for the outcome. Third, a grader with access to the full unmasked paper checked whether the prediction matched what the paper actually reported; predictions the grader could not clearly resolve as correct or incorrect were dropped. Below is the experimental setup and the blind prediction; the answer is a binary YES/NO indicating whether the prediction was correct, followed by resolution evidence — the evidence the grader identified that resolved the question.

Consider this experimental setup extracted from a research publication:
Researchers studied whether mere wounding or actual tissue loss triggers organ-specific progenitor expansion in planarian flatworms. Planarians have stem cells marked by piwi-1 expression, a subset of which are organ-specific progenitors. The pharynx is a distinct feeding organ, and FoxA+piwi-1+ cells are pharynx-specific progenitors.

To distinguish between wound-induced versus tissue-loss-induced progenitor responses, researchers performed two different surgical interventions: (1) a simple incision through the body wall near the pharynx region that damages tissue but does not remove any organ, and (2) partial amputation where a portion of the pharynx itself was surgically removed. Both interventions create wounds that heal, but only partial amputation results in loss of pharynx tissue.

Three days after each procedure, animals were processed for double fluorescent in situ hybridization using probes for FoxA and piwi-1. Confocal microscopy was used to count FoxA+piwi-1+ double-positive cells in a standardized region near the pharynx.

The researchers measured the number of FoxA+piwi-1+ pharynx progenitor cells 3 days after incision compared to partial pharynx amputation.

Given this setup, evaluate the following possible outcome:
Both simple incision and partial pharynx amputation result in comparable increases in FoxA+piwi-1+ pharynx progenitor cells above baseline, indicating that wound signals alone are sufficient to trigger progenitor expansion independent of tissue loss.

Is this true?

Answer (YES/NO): NO